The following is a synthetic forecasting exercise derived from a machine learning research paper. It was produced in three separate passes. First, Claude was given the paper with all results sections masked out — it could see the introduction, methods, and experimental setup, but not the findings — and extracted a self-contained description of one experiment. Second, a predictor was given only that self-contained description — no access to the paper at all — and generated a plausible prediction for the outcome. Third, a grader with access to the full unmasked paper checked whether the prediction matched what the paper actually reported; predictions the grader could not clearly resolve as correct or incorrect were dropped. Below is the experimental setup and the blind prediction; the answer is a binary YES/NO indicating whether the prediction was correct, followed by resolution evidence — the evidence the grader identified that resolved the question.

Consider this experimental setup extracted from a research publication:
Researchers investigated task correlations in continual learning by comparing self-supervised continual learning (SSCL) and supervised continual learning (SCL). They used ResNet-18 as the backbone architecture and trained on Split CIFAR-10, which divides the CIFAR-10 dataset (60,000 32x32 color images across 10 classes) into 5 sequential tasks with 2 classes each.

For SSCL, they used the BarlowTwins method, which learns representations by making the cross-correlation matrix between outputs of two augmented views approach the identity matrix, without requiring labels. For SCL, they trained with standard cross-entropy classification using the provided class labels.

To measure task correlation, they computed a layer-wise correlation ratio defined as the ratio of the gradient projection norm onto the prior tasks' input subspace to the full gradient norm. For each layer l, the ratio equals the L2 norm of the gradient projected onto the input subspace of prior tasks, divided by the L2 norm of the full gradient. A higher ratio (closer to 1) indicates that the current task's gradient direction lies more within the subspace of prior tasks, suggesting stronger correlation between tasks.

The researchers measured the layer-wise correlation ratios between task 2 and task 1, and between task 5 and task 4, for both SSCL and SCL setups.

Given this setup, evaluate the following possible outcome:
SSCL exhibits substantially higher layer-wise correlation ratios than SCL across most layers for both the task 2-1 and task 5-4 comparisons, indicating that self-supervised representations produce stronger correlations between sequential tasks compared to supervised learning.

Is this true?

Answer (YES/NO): YES